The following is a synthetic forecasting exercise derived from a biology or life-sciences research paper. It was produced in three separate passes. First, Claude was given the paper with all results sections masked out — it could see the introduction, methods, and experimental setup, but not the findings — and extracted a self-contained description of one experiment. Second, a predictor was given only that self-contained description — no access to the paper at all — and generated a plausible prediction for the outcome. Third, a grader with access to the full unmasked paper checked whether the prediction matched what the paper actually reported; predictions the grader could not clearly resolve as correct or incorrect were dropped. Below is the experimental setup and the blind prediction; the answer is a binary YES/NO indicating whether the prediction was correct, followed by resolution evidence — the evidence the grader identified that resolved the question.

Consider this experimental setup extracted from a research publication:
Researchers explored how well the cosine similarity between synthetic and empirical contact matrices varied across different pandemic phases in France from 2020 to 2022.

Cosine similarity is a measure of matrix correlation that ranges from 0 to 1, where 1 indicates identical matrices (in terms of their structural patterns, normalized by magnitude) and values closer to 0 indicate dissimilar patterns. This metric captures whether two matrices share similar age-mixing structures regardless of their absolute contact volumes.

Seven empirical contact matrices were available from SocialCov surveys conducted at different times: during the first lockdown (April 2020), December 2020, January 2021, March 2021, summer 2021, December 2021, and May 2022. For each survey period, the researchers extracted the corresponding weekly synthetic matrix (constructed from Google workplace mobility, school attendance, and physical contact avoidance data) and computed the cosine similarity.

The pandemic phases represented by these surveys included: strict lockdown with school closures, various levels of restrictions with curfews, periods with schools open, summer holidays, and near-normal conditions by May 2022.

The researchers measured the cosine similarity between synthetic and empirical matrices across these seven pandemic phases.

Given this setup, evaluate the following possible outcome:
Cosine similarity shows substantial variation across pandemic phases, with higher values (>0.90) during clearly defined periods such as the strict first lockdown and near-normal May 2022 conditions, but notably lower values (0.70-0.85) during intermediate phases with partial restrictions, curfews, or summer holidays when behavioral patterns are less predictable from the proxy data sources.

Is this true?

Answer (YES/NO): NO